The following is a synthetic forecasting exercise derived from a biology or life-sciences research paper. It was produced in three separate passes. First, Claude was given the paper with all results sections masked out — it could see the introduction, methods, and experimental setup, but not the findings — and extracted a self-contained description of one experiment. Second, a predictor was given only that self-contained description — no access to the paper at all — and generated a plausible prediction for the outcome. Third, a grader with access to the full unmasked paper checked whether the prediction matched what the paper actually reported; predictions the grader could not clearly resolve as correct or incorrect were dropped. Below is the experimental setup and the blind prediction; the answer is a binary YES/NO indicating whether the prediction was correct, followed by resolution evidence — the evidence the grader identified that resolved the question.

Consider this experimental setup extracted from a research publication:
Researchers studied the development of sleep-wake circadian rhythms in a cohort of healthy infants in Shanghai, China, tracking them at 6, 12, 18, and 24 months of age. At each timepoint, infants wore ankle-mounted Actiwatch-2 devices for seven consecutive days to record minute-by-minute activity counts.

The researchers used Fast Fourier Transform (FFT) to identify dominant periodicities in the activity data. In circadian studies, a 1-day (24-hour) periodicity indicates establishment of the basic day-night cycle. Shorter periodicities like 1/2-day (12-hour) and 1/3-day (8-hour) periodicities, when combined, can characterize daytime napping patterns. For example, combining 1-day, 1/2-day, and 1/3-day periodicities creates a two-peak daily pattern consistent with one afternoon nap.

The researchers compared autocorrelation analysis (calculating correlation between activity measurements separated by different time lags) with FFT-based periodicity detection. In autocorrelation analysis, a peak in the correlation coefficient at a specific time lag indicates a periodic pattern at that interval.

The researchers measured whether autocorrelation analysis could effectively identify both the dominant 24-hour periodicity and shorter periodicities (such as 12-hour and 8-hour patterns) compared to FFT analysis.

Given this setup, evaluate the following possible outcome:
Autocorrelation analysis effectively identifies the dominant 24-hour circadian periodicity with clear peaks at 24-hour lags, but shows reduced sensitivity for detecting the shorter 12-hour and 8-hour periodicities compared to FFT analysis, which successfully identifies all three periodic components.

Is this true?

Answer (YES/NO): YES